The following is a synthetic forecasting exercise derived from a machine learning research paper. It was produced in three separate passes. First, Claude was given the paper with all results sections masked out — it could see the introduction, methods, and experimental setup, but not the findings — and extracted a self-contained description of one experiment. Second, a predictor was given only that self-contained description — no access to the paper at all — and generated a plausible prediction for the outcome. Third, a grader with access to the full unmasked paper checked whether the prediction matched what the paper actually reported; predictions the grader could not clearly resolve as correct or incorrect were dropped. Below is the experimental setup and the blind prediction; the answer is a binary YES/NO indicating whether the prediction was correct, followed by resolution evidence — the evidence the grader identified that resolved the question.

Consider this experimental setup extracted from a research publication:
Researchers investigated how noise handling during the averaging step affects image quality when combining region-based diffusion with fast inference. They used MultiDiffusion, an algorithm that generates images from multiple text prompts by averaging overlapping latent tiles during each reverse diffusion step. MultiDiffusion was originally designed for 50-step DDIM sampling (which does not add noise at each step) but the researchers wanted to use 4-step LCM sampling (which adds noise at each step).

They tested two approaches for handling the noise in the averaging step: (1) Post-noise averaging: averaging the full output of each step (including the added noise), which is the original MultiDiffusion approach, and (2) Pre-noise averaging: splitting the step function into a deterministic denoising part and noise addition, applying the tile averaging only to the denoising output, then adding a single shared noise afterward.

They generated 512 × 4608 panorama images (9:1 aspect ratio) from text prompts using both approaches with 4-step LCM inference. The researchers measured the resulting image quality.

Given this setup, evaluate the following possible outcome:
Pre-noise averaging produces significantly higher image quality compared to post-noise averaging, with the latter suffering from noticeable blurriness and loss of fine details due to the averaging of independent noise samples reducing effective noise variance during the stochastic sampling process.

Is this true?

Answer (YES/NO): YES